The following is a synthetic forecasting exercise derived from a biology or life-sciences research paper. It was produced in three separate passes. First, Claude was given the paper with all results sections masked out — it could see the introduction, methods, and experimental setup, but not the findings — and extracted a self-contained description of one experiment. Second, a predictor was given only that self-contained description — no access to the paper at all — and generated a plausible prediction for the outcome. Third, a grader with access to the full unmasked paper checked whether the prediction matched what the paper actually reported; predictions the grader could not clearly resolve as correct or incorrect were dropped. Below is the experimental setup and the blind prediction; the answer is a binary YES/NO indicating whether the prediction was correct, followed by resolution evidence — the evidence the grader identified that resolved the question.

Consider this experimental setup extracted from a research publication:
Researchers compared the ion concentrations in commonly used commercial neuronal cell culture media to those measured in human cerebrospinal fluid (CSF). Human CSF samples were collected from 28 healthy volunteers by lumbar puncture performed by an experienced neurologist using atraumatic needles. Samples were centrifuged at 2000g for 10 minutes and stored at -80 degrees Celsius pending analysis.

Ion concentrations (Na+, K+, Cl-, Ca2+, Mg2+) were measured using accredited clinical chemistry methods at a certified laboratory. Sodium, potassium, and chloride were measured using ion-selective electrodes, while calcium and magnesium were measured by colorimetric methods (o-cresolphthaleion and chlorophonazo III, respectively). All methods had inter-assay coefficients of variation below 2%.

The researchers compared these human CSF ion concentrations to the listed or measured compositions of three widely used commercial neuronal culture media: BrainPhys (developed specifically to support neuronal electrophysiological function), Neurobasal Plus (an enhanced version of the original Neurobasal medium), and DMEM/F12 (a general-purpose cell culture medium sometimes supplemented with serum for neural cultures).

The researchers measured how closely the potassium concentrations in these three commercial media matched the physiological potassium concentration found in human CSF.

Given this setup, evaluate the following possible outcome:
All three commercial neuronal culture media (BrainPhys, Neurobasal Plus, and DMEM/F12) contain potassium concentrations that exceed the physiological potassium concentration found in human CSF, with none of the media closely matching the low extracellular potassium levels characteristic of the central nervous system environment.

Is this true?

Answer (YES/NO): YES